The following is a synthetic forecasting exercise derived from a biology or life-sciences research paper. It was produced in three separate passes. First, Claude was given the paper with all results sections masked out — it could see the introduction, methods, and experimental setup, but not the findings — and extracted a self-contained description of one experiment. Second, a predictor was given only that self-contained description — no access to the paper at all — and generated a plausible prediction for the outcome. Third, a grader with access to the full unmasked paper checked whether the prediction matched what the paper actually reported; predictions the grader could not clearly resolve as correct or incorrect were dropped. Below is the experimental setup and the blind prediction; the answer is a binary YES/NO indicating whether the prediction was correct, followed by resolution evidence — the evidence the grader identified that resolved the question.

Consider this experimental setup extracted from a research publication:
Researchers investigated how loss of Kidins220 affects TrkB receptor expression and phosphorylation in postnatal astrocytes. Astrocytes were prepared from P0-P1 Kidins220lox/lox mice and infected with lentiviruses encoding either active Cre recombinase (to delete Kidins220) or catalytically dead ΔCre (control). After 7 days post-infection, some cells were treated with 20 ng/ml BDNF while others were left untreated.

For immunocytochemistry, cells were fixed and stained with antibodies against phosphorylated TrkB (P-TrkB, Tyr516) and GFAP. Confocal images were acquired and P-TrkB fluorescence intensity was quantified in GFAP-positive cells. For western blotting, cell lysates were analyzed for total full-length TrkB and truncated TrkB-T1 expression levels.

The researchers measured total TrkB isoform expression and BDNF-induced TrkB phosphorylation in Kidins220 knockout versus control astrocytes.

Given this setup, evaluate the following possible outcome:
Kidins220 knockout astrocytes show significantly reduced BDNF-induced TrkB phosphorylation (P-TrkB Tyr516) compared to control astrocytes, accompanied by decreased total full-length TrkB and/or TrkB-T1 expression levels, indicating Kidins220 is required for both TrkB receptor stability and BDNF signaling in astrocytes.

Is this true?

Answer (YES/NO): NO